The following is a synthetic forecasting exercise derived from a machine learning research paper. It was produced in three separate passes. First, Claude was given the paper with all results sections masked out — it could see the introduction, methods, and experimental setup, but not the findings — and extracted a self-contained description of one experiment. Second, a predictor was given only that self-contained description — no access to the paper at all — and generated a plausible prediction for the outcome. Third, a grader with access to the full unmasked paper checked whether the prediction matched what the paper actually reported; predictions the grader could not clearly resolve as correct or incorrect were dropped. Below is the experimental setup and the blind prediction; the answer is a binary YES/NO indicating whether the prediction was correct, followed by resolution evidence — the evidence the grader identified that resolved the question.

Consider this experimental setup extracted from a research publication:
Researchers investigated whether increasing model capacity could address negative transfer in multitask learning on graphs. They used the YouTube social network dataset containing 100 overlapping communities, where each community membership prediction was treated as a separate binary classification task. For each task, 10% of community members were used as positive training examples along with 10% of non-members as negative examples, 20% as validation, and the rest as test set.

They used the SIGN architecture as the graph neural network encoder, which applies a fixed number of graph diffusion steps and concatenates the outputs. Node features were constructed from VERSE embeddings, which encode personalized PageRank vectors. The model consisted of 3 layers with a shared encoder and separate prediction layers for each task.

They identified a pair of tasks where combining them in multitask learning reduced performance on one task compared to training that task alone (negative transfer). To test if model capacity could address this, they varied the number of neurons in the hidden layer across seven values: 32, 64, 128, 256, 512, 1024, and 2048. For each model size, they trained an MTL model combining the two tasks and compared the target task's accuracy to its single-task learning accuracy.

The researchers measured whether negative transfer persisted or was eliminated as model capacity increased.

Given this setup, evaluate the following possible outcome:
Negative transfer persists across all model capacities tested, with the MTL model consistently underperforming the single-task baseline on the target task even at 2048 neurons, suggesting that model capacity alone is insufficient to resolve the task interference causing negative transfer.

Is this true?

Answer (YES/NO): YES